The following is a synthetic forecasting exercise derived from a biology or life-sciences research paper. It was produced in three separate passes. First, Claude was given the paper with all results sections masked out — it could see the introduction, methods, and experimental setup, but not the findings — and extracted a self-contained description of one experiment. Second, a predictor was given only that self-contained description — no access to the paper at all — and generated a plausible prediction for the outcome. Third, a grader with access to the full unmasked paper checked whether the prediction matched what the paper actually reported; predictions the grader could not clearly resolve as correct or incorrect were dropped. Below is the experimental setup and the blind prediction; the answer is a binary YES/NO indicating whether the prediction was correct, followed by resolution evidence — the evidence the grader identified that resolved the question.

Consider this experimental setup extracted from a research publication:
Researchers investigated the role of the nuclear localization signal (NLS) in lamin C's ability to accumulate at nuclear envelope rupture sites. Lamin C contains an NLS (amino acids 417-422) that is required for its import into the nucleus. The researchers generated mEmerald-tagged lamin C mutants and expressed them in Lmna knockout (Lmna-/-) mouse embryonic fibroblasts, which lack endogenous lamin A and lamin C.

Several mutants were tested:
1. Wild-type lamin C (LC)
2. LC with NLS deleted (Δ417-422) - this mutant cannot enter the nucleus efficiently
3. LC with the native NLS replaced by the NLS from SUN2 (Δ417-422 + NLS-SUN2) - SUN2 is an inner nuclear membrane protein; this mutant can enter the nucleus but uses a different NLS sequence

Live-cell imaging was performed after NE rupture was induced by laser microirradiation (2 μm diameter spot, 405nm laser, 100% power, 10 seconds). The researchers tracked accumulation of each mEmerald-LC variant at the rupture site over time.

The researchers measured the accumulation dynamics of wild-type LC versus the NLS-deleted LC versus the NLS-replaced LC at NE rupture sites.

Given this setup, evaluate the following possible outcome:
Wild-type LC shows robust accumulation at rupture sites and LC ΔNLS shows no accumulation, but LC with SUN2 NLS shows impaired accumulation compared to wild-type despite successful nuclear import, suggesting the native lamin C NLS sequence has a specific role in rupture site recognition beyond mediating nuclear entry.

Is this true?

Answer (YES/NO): NO